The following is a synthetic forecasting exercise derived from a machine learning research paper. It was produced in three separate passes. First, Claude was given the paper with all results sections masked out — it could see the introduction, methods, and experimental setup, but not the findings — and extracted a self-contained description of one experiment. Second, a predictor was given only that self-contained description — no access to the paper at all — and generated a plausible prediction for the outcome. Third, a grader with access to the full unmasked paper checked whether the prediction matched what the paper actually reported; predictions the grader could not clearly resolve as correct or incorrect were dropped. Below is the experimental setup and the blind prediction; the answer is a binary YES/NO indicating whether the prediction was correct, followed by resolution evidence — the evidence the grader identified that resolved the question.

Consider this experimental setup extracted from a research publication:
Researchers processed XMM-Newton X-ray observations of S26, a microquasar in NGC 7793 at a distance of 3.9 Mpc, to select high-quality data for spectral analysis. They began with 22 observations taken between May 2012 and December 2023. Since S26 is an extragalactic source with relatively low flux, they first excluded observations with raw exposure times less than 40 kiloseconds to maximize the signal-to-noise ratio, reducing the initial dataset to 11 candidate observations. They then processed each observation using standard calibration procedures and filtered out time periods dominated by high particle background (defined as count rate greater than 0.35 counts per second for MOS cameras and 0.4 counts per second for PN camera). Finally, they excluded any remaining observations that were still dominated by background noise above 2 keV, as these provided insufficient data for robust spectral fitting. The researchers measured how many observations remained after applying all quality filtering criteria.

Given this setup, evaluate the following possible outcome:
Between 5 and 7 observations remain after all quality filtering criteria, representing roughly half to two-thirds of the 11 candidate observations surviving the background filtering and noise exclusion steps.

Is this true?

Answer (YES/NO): NO